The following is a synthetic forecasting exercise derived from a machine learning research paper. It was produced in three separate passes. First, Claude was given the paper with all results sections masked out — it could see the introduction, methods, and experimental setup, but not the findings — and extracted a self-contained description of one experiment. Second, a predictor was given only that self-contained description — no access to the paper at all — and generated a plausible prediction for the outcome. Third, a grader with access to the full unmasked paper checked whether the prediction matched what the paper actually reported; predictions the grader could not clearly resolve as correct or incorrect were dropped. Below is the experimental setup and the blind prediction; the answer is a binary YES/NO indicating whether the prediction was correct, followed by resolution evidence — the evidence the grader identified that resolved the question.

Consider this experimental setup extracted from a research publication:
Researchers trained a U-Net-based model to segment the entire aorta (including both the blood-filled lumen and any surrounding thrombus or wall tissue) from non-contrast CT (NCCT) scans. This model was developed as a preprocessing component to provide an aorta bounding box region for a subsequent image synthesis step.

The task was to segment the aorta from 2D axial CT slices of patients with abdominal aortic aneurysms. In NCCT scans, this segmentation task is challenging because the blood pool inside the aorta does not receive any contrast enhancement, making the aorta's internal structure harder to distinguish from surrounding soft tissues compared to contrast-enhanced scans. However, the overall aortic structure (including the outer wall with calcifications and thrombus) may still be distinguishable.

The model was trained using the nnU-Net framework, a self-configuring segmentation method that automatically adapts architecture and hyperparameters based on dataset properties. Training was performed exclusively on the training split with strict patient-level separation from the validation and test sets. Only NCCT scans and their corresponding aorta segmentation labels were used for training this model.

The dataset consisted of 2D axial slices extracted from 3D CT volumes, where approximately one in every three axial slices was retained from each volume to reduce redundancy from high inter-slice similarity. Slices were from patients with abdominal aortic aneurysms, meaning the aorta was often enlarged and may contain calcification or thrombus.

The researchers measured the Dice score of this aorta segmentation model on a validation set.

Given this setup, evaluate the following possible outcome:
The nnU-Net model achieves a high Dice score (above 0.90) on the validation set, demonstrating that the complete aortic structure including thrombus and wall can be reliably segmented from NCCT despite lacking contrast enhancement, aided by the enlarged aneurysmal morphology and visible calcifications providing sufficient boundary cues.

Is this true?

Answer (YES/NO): YES